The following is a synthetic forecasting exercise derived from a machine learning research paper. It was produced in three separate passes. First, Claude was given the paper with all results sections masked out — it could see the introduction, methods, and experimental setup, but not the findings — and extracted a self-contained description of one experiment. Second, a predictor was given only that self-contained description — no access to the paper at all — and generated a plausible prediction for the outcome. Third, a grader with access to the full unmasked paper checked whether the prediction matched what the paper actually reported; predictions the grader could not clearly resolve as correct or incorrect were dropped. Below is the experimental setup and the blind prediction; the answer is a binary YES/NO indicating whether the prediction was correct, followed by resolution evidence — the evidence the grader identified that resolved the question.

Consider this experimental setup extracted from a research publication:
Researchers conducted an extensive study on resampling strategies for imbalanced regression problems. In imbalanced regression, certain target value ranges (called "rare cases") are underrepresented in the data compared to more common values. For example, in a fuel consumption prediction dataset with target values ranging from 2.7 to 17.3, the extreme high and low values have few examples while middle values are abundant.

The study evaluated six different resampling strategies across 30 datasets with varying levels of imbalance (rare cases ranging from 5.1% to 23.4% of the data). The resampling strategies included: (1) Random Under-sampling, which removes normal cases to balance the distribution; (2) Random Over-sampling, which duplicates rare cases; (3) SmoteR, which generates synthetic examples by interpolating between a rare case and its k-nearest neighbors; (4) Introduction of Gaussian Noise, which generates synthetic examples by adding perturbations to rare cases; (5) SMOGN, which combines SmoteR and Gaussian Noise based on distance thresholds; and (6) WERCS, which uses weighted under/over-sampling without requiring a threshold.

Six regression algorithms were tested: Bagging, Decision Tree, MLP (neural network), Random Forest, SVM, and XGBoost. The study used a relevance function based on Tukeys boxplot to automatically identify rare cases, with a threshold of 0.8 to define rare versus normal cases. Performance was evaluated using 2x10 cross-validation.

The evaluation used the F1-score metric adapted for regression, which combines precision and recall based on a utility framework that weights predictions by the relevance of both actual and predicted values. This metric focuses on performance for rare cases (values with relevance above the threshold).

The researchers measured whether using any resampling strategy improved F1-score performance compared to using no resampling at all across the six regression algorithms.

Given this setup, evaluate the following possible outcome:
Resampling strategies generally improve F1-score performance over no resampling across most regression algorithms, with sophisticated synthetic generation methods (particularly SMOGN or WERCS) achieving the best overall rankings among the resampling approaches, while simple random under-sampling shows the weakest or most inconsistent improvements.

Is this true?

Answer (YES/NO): NO